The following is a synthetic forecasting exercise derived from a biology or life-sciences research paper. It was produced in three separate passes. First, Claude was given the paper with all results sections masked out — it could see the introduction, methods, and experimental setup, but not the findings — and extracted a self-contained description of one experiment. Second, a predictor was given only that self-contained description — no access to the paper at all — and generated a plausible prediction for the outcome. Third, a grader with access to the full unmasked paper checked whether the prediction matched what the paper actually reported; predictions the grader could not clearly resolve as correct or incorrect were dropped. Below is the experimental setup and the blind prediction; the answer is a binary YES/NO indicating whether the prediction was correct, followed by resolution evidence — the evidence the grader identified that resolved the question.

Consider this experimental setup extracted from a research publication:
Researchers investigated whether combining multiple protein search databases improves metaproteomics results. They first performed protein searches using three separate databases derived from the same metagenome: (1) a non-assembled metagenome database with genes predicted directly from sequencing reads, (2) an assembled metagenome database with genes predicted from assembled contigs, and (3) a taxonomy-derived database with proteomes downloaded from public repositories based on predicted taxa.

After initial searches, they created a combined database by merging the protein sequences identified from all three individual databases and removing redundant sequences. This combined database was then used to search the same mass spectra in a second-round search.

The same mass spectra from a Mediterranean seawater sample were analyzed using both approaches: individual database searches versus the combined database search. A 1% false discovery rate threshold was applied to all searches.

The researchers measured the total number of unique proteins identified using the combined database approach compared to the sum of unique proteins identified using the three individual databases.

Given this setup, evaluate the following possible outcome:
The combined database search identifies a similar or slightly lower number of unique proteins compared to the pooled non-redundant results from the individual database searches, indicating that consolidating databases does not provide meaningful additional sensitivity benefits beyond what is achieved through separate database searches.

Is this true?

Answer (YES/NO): YES